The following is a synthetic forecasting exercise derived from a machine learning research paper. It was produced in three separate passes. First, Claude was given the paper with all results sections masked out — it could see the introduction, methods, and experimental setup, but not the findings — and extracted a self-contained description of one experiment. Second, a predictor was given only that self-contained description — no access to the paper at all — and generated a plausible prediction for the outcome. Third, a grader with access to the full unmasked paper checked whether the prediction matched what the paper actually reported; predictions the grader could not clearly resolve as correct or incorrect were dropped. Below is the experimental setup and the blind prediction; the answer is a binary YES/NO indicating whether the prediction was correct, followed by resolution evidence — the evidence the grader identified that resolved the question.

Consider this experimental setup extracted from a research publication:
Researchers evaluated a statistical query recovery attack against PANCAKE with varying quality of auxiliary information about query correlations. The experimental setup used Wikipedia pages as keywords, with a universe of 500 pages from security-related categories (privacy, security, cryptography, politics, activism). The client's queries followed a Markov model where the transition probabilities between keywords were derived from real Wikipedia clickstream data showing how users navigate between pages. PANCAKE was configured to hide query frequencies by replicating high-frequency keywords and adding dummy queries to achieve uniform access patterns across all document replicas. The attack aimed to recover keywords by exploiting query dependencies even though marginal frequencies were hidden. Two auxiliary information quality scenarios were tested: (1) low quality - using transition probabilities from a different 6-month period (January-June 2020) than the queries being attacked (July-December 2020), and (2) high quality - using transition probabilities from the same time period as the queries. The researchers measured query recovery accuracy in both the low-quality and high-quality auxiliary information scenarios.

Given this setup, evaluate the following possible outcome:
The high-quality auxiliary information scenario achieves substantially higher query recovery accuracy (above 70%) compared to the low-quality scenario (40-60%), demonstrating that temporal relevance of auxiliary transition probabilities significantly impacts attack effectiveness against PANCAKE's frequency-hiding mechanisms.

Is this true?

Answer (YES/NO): NO